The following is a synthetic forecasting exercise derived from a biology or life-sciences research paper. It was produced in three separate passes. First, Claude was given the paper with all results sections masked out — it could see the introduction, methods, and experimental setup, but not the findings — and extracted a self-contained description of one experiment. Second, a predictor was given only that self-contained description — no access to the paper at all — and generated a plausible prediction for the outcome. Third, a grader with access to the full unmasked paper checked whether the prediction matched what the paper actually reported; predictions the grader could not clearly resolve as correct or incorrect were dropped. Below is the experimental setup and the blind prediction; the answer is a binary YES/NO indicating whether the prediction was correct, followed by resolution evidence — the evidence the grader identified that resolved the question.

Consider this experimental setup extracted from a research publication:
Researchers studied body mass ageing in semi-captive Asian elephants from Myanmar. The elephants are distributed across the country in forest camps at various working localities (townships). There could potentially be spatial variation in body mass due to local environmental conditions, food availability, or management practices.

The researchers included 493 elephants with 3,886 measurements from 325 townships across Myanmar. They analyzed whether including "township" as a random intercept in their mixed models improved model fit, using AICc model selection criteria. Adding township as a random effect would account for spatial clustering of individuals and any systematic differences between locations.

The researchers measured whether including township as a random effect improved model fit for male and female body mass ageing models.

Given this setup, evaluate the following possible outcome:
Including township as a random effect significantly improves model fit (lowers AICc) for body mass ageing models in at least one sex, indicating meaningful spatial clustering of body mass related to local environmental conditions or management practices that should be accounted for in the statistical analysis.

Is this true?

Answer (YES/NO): NO